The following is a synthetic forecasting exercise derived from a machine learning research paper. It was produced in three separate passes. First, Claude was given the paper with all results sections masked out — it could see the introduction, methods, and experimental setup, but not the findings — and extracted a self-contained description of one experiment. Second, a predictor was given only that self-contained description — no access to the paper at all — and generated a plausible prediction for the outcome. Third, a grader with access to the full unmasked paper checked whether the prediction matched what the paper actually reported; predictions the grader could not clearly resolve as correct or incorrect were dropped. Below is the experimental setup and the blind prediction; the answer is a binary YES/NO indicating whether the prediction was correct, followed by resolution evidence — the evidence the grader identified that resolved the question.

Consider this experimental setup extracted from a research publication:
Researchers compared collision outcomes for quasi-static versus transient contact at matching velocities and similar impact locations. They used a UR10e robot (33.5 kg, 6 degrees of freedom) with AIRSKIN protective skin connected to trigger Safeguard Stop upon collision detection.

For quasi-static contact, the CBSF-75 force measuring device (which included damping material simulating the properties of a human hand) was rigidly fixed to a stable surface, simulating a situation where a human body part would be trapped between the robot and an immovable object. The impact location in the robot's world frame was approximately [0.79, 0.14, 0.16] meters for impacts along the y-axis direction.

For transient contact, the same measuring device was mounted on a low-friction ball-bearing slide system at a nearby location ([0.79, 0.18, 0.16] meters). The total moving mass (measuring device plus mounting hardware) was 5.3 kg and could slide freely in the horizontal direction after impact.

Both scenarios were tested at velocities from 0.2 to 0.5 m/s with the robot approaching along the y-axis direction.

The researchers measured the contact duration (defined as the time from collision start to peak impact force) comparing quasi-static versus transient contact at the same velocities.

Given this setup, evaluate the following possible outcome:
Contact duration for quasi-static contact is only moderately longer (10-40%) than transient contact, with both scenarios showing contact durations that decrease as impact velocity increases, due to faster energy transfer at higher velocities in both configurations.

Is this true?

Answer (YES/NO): NO